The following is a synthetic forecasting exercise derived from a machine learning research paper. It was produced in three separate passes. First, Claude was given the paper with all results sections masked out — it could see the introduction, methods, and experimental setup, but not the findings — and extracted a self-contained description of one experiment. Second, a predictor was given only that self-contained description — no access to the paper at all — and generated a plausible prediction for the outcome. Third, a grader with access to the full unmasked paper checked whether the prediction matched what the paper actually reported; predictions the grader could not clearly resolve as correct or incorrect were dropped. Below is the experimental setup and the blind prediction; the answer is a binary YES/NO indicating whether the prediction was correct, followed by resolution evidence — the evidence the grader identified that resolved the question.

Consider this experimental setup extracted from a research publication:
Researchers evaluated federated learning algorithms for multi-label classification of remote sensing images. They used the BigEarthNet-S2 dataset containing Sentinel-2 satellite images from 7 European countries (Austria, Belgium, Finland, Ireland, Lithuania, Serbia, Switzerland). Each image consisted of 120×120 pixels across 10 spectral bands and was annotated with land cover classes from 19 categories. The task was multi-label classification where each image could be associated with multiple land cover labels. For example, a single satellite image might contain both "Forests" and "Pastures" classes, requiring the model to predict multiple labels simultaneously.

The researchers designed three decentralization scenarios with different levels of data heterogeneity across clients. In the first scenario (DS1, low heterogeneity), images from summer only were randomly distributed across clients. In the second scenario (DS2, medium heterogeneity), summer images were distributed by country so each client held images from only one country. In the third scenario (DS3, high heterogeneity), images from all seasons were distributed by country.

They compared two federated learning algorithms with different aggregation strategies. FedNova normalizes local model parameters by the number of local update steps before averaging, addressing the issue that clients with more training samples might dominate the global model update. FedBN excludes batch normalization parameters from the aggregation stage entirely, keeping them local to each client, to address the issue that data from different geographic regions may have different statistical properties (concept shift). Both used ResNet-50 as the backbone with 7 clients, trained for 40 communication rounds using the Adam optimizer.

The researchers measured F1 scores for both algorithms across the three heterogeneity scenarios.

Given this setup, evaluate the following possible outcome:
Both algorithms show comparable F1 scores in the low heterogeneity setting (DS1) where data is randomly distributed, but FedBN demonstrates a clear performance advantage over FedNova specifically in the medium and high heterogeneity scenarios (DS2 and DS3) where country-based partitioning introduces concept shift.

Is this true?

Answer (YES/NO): YES